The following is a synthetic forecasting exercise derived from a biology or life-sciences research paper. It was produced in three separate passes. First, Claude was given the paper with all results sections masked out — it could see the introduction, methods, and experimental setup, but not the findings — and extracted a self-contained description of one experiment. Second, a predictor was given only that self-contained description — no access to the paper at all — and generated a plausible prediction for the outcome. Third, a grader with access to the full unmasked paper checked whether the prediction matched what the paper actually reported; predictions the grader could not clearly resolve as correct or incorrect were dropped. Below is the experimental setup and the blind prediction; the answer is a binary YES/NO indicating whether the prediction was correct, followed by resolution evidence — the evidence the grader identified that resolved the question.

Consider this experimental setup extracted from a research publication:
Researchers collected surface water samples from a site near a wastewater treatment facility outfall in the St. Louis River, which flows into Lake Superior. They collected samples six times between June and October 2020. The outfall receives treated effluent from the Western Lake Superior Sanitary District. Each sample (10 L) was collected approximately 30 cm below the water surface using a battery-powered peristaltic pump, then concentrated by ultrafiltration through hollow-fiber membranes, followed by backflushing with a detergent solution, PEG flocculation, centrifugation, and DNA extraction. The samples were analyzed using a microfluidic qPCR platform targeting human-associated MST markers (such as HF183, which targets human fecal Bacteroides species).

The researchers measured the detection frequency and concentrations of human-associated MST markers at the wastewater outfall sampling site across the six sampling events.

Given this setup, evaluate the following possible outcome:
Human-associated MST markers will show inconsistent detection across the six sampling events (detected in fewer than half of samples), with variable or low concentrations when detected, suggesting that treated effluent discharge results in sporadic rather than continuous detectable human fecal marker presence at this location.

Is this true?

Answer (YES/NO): NO